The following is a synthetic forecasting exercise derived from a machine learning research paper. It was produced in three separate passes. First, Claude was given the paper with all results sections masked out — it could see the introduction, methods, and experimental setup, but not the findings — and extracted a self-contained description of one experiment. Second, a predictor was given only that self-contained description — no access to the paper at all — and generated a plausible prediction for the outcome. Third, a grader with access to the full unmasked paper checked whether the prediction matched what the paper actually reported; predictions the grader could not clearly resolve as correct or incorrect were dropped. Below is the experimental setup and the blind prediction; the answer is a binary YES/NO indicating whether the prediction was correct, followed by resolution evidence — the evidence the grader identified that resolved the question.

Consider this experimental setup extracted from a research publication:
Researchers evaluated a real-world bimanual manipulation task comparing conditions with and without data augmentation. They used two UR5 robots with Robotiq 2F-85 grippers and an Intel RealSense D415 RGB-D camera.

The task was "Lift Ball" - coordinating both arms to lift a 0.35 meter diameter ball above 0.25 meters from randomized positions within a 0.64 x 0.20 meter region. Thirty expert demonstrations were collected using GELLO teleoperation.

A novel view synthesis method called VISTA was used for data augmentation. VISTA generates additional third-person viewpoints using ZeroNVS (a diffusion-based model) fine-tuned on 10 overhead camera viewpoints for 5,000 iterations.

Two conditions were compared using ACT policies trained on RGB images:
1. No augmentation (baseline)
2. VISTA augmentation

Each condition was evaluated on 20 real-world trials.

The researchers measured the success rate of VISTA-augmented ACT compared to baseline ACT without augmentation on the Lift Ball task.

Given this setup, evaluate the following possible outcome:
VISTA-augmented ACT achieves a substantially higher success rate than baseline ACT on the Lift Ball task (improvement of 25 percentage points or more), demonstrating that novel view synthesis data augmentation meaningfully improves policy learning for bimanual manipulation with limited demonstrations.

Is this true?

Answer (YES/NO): NO